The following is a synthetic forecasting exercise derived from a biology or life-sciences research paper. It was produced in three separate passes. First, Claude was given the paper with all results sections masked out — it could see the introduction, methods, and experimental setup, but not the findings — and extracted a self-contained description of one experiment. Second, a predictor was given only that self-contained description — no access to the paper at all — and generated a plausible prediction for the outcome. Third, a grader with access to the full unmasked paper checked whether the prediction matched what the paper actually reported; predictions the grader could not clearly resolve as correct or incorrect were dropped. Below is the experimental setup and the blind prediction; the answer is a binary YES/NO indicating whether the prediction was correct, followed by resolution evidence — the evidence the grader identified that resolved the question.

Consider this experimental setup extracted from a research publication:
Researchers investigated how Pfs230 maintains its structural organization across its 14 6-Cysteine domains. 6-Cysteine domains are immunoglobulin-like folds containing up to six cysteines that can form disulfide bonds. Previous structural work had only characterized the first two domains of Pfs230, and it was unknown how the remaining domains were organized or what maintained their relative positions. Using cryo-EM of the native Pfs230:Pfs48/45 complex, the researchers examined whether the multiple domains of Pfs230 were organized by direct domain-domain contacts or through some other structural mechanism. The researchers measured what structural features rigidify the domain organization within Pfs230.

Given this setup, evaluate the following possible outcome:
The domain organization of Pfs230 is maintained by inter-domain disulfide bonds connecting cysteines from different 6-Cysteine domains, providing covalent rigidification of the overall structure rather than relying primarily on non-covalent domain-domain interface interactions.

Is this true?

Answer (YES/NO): NO